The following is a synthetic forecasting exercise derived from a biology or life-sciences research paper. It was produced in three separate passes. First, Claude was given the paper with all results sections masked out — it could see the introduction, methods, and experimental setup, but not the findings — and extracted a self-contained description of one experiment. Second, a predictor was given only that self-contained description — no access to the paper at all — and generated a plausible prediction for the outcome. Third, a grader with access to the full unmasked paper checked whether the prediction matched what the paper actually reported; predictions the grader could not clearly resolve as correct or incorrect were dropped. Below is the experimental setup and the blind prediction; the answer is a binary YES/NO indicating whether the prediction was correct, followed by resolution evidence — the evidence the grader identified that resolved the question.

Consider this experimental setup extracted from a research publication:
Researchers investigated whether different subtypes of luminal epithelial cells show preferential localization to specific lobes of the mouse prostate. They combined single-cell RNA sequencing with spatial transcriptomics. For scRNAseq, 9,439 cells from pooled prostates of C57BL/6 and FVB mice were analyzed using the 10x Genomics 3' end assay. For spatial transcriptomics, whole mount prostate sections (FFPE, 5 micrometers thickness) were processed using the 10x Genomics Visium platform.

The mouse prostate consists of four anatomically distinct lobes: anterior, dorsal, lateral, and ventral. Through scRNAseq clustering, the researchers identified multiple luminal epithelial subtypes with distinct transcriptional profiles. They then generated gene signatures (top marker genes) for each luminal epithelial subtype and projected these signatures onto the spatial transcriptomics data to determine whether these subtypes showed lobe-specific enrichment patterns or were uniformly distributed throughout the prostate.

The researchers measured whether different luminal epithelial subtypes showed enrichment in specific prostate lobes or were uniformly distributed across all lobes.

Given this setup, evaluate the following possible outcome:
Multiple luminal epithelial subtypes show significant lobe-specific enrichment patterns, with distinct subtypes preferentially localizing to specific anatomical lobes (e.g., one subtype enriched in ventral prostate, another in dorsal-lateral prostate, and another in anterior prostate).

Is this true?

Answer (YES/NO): YES